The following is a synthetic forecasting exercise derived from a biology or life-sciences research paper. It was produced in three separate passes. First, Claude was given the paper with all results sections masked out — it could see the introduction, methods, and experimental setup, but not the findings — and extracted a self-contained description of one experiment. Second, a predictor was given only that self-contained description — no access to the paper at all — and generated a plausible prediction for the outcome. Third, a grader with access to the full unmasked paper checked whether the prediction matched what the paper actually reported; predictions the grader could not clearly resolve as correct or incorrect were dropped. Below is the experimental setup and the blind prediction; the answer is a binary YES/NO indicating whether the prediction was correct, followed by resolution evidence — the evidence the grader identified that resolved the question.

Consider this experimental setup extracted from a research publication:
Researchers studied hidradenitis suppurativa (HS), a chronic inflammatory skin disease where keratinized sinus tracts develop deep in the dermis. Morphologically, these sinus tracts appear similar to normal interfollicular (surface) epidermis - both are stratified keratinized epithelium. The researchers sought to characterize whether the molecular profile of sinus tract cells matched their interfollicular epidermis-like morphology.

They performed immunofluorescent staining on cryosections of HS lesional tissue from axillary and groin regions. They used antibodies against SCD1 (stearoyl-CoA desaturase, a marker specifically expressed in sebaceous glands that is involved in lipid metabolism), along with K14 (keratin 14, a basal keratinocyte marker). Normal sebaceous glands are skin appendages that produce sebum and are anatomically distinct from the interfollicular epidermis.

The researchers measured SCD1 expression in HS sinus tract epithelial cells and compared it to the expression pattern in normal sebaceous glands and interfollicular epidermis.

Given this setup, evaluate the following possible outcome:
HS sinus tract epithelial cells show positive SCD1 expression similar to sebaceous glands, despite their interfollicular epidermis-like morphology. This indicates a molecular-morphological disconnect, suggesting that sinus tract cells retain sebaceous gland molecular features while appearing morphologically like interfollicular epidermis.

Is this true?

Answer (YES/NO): YES